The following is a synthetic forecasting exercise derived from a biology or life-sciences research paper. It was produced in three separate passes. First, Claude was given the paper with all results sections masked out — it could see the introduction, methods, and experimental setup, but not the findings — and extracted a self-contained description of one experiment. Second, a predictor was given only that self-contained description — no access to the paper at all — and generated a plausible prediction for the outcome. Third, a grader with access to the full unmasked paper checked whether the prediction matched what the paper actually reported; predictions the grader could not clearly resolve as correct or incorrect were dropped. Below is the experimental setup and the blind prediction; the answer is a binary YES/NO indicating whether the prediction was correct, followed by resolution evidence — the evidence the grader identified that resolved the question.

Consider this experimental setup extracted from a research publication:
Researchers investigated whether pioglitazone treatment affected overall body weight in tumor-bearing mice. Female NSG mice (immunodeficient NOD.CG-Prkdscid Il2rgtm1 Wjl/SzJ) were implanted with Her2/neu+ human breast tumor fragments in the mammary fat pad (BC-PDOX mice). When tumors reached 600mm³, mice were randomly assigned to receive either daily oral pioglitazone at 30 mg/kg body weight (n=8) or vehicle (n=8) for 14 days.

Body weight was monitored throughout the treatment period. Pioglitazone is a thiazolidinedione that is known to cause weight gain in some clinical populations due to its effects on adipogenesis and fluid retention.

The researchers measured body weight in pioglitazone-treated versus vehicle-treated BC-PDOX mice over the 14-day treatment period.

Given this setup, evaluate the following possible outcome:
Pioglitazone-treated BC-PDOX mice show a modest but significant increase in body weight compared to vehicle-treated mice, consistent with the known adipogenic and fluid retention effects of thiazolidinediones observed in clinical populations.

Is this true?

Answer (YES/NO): NO